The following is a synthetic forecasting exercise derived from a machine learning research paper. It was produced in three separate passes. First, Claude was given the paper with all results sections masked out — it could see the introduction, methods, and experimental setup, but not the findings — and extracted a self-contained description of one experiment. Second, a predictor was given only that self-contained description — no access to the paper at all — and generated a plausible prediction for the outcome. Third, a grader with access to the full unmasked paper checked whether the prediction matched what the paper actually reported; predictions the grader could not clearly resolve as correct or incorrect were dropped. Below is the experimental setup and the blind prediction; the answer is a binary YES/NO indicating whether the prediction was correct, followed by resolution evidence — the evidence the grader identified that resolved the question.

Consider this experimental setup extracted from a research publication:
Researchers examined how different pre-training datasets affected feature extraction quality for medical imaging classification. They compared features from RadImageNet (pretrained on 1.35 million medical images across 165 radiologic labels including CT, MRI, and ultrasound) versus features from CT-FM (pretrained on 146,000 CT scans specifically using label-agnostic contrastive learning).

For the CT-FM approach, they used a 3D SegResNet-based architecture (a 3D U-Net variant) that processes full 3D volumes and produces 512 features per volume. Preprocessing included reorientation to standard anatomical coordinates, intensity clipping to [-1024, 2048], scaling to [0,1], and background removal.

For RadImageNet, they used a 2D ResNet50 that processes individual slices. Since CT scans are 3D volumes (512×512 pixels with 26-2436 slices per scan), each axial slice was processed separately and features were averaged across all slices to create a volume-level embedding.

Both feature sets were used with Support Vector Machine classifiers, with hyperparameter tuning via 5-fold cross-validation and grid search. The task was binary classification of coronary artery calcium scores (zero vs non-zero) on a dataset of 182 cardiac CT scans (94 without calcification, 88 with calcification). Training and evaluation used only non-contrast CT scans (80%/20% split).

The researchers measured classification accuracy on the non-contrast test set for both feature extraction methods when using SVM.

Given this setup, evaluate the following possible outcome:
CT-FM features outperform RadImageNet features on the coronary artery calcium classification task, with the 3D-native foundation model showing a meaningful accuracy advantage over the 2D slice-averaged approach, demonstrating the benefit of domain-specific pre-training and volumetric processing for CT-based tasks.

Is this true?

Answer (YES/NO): YES